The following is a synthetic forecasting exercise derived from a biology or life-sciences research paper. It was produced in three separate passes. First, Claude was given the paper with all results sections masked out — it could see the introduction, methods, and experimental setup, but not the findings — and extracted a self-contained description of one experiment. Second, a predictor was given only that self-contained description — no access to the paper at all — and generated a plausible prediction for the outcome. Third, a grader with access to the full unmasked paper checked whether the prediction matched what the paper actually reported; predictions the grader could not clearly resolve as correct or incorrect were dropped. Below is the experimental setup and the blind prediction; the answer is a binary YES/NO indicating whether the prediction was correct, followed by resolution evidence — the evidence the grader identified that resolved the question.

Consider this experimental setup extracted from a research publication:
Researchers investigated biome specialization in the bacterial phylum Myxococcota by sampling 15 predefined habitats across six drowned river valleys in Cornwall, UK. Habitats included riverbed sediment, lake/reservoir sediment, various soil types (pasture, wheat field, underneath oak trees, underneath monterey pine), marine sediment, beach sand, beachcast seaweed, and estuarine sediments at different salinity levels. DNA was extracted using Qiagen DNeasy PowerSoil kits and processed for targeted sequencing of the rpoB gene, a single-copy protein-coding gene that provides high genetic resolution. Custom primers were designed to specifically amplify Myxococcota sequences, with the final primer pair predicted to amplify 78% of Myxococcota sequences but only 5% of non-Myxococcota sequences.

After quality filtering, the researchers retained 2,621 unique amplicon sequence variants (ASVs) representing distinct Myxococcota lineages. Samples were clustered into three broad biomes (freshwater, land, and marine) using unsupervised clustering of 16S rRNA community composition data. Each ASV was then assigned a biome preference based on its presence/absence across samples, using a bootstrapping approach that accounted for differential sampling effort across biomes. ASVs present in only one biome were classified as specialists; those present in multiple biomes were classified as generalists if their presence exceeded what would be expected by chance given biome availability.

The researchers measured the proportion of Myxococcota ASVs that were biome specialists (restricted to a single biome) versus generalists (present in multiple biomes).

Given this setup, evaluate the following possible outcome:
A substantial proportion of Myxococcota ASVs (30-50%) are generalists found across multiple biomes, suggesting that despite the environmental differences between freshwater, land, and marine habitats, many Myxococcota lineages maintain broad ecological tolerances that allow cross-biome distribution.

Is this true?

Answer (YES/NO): NO